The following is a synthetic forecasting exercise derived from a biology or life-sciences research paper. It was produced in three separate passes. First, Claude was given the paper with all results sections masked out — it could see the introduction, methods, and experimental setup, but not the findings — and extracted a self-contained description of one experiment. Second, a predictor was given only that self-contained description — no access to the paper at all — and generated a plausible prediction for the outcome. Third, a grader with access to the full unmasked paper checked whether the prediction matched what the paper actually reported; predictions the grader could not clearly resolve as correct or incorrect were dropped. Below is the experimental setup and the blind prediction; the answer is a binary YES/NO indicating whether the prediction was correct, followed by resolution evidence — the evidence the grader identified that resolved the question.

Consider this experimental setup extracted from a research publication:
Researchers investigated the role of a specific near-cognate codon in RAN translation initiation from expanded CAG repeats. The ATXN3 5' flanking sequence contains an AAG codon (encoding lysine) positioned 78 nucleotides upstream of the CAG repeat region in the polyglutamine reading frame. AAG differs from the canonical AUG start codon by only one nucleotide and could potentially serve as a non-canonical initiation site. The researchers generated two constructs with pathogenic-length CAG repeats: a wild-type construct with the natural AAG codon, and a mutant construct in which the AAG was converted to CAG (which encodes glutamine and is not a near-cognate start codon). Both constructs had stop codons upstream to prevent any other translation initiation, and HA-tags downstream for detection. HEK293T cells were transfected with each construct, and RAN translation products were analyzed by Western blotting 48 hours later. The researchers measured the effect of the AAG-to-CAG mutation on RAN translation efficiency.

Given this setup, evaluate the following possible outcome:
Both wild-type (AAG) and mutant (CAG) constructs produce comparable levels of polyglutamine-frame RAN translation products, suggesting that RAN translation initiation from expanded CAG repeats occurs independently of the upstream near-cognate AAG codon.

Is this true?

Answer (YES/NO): YES